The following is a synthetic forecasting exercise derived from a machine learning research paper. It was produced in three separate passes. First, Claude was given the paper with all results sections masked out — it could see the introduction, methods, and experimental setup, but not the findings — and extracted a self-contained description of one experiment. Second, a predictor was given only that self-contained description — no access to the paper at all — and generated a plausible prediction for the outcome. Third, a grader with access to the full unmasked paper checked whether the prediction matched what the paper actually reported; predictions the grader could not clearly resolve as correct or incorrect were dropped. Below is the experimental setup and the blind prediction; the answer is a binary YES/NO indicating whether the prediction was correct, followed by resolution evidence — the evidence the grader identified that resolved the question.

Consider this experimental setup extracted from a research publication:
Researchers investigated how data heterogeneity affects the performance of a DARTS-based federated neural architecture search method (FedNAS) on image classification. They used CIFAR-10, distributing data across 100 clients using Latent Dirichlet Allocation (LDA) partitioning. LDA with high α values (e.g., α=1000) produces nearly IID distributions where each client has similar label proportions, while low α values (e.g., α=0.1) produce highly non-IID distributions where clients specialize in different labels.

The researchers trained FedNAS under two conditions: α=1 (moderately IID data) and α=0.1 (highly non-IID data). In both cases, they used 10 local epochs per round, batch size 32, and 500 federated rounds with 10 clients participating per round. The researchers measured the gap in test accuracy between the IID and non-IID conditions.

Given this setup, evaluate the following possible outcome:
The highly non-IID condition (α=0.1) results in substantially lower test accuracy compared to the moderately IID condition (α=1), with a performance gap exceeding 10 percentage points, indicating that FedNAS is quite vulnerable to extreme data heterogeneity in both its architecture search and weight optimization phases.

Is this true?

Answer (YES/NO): YES